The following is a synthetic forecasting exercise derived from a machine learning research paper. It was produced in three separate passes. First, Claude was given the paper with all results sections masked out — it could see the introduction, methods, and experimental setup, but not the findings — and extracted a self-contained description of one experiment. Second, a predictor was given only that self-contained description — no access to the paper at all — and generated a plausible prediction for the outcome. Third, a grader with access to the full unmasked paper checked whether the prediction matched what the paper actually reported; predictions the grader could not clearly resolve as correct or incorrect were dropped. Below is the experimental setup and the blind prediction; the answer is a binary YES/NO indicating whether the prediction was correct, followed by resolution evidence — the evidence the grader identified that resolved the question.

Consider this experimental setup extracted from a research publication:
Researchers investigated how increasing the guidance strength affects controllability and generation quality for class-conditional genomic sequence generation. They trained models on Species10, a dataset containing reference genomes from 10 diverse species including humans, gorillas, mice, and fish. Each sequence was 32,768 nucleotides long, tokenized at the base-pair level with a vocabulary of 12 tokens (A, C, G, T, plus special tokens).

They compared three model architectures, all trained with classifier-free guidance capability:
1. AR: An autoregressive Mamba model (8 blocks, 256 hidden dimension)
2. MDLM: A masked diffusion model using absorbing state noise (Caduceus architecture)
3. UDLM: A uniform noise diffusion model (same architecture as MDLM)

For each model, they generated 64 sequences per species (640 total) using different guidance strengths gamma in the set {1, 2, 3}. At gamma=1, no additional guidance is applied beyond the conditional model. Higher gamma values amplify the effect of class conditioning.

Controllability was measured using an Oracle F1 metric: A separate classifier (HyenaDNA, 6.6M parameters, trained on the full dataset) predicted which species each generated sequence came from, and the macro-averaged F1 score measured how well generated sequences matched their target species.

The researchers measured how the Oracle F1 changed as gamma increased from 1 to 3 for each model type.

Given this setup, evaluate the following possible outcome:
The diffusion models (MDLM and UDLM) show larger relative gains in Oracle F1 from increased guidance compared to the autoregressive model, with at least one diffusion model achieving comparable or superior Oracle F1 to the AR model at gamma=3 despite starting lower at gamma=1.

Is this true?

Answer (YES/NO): NO